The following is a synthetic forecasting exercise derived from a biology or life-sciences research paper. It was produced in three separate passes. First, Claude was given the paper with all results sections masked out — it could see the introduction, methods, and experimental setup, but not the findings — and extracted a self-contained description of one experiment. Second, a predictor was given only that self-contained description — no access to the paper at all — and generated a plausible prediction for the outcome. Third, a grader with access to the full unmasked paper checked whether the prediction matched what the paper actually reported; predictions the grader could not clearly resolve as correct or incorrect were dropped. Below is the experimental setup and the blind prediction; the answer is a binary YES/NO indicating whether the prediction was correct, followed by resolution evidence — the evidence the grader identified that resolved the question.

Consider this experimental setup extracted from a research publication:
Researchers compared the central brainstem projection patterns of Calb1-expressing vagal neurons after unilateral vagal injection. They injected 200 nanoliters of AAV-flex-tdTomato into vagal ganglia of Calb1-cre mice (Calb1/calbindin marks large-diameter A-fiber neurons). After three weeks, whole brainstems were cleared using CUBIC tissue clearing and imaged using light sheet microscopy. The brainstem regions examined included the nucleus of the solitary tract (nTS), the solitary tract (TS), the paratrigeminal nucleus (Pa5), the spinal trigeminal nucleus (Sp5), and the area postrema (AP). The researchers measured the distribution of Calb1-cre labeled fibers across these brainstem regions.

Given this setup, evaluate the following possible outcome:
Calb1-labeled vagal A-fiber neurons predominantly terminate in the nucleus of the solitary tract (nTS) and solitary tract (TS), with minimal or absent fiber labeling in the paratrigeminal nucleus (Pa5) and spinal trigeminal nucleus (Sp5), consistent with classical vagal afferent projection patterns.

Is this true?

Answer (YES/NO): YES